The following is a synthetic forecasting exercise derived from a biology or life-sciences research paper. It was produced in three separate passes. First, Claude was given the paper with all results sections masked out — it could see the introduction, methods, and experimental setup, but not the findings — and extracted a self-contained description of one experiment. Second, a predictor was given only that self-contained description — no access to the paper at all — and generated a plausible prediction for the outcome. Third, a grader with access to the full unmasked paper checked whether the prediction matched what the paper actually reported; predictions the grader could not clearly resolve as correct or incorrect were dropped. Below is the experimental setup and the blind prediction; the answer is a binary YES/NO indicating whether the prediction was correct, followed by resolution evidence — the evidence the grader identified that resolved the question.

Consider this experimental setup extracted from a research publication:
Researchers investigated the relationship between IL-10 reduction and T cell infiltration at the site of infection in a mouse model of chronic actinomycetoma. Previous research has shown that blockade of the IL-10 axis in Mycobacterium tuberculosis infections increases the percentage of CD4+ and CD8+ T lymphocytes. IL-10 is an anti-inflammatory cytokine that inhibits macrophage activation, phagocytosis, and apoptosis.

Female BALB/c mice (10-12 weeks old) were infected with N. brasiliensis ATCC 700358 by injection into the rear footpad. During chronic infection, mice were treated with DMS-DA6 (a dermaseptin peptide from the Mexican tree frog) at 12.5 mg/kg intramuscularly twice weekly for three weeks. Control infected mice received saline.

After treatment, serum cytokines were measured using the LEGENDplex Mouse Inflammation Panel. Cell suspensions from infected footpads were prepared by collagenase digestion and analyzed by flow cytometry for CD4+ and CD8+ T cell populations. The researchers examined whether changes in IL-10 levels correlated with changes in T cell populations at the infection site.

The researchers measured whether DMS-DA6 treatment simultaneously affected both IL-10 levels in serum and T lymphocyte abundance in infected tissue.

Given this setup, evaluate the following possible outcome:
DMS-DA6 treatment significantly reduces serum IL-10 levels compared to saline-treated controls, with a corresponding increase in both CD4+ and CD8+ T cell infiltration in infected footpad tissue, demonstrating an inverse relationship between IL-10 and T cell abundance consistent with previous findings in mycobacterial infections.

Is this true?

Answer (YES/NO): NO